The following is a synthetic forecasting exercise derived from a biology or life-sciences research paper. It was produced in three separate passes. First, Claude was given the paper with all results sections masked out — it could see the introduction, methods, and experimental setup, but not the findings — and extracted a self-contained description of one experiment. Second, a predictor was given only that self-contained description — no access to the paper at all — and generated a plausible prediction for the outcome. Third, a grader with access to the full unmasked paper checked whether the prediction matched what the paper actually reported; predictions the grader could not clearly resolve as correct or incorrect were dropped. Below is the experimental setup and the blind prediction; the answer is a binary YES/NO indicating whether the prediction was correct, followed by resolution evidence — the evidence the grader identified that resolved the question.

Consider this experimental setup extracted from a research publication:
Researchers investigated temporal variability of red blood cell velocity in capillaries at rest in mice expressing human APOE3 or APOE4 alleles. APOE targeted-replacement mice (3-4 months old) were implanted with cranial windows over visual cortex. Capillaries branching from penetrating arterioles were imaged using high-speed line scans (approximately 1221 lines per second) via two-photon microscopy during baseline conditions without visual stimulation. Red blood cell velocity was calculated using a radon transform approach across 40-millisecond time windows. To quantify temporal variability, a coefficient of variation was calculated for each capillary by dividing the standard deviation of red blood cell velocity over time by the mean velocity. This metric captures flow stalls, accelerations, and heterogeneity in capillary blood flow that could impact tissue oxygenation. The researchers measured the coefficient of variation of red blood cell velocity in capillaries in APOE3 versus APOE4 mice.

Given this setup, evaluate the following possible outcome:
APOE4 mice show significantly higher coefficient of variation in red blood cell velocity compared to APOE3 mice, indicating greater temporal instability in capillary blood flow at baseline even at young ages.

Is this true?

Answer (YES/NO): NO